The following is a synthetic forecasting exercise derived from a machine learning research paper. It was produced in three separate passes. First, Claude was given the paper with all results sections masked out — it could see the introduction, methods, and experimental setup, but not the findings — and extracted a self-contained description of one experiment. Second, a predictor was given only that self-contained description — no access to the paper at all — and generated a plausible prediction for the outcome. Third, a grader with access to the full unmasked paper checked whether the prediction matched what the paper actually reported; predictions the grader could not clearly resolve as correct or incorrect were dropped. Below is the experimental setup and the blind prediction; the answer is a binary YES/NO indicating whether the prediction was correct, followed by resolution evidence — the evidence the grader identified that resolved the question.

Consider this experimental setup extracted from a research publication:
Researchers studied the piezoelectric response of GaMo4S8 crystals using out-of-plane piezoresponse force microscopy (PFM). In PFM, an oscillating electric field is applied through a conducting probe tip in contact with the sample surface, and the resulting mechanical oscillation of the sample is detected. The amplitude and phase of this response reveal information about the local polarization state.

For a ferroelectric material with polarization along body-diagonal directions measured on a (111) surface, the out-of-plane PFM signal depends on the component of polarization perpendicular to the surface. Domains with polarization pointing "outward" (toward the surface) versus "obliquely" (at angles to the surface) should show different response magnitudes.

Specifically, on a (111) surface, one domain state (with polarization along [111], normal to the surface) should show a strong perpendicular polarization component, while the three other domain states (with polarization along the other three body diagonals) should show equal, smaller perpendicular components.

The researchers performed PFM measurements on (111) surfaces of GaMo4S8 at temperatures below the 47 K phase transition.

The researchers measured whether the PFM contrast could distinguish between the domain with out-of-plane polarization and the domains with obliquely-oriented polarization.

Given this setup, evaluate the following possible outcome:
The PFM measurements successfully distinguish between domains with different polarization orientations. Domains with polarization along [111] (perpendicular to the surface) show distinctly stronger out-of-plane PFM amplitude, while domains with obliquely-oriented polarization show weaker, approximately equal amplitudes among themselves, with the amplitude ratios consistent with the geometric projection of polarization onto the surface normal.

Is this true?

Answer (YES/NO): YES